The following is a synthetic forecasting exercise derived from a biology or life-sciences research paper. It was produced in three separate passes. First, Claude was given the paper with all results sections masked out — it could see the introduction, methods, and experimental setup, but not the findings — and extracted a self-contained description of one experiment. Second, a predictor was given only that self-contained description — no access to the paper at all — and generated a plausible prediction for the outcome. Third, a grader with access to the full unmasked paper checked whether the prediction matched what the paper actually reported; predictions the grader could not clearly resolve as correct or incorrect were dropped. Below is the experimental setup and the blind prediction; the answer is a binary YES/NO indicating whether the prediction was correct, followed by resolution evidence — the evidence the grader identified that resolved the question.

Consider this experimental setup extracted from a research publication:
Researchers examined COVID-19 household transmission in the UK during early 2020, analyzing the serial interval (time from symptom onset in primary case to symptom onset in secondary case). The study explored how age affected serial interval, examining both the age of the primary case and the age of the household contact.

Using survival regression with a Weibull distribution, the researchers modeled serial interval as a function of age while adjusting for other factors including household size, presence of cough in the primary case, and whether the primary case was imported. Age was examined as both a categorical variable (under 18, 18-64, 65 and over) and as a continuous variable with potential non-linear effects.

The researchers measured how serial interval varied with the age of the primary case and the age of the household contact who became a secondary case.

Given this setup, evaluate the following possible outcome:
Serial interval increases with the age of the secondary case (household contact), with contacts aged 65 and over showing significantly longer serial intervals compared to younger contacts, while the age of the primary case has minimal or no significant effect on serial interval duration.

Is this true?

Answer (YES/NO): NO